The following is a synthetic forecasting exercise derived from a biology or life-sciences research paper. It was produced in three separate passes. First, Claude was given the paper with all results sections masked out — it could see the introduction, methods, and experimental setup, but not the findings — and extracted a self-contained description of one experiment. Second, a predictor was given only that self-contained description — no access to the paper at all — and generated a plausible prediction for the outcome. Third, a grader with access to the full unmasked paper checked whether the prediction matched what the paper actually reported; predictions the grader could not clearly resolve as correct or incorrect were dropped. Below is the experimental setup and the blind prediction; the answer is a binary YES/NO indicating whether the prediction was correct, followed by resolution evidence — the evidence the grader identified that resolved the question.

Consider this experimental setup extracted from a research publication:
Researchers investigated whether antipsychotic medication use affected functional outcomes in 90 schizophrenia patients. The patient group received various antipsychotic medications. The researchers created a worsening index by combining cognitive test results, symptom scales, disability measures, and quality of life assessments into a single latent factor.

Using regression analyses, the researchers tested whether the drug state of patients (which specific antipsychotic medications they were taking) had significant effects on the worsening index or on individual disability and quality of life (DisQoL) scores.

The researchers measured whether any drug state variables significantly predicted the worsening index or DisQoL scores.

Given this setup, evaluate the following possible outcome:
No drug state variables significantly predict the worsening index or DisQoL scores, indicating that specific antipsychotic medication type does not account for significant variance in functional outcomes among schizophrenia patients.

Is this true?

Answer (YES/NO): YES